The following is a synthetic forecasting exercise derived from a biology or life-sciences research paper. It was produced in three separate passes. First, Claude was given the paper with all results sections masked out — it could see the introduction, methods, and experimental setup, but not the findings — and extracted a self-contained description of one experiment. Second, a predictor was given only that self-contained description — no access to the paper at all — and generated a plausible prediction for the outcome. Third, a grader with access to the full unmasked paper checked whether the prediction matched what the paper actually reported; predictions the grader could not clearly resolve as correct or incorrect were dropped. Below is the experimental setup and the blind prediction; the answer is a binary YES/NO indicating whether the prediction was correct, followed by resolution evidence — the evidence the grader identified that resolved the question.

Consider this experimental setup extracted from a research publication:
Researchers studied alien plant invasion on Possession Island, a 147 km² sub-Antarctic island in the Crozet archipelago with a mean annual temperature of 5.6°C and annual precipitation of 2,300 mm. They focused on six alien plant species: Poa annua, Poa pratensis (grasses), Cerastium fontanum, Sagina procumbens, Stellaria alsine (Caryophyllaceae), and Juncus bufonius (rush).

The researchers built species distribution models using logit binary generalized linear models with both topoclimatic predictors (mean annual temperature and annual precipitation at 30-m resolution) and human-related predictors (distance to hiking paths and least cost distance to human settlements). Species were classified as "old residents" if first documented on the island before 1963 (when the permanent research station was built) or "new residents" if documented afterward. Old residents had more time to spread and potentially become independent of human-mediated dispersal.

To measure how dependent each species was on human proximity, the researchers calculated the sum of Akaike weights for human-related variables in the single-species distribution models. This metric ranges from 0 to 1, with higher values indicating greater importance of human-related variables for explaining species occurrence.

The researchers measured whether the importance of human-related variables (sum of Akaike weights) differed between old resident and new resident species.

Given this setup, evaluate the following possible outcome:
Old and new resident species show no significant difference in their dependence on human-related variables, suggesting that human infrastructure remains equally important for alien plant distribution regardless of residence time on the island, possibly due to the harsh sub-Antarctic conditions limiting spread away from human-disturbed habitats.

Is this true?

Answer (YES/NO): NO